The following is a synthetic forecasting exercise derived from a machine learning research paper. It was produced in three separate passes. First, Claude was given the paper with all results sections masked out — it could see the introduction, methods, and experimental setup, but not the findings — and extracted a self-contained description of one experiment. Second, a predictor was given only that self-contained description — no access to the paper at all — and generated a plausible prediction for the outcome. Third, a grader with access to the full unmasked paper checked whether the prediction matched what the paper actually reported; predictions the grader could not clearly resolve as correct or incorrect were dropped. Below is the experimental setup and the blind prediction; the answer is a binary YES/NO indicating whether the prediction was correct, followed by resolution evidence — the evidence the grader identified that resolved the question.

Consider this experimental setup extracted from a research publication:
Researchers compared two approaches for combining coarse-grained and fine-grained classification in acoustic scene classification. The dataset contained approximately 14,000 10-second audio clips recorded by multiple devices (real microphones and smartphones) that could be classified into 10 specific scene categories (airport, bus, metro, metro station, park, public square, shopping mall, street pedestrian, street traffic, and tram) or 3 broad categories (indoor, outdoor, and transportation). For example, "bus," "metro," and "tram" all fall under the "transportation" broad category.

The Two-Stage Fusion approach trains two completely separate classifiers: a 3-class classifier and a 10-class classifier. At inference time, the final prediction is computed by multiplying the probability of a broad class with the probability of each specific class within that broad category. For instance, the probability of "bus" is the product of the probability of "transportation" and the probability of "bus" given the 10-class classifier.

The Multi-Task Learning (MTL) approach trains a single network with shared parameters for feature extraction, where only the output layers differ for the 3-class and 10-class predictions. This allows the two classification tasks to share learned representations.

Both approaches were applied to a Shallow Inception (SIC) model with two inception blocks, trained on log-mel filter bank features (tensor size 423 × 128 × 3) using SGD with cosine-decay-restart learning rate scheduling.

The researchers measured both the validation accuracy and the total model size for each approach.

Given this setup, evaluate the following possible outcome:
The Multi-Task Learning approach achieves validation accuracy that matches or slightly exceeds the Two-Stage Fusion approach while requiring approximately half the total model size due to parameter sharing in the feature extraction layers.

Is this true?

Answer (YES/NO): NO